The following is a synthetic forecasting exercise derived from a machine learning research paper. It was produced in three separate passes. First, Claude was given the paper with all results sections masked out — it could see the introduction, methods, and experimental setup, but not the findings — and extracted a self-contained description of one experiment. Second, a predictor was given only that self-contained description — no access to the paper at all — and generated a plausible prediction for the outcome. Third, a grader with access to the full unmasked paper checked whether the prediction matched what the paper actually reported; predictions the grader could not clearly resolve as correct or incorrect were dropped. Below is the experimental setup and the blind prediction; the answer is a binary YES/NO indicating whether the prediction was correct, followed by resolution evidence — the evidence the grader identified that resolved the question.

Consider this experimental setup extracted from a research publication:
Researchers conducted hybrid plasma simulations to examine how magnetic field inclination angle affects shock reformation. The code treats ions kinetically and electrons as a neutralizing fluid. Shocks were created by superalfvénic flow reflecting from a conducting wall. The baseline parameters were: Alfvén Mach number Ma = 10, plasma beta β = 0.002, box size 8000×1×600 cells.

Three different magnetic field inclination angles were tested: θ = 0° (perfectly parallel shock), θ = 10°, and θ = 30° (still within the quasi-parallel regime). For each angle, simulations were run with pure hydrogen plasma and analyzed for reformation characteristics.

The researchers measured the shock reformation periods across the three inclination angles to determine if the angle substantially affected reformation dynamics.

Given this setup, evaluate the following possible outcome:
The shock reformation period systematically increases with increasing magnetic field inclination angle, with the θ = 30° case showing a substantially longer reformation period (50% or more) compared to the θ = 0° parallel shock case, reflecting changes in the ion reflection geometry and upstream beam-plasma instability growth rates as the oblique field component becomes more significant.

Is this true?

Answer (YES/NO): NO